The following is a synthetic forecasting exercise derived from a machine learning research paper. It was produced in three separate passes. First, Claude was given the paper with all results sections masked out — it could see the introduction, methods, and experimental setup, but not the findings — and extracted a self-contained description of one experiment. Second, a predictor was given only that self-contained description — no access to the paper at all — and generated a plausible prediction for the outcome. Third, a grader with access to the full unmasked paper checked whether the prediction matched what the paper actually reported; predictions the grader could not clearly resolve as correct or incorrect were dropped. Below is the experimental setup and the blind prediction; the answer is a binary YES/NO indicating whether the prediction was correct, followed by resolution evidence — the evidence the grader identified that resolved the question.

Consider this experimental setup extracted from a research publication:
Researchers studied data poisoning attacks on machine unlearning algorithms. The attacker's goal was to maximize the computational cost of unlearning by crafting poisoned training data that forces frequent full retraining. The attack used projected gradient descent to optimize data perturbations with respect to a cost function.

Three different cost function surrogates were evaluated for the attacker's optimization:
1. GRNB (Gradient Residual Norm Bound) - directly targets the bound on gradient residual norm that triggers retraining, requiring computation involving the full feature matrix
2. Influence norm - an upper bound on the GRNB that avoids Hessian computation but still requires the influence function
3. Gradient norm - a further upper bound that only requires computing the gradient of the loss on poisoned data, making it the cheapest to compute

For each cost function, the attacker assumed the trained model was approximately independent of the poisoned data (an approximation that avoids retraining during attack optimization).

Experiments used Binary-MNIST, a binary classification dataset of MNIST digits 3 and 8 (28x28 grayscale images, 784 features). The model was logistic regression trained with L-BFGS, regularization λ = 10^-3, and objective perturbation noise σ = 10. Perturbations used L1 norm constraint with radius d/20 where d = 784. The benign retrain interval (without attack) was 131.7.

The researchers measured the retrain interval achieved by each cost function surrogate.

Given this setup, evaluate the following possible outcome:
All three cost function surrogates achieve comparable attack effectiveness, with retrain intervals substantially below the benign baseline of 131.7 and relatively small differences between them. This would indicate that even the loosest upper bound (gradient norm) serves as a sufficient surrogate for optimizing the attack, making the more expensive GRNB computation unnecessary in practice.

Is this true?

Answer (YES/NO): NO